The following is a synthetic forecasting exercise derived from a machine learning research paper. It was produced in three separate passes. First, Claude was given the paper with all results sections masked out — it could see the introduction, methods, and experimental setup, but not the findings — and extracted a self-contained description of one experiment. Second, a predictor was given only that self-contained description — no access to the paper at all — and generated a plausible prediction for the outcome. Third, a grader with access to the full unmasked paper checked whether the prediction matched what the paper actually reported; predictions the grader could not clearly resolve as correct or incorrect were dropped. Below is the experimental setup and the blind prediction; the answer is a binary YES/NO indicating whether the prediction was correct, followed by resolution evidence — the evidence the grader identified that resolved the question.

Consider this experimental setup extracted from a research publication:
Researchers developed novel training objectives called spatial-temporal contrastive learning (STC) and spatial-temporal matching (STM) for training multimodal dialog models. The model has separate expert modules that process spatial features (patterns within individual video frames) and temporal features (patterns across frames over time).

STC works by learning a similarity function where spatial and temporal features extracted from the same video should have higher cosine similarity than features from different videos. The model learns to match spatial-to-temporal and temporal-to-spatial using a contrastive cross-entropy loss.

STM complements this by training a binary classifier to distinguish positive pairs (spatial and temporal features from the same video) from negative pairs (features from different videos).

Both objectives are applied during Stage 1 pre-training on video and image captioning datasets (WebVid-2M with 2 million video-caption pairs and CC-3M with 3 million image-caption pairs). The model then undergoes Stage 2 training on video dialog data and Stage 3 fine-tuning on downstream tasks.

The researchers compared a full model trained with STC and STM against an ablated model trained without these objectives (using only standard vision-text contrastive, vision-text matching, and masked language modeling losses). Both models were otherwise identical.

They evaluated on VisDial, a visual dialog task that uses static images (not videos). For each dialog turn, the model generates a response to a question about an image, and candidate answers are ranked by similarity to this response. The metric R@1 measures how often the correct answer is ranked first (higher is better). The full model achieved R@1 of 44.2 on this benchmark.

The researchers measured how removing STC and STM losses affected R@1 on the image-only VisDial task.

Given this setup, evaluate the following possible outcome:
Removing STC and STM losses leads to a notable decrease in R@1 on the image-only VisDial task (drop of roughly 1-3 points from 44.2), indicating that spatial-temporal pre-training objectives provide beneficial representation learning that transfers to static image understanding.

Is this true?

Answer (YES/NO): NO